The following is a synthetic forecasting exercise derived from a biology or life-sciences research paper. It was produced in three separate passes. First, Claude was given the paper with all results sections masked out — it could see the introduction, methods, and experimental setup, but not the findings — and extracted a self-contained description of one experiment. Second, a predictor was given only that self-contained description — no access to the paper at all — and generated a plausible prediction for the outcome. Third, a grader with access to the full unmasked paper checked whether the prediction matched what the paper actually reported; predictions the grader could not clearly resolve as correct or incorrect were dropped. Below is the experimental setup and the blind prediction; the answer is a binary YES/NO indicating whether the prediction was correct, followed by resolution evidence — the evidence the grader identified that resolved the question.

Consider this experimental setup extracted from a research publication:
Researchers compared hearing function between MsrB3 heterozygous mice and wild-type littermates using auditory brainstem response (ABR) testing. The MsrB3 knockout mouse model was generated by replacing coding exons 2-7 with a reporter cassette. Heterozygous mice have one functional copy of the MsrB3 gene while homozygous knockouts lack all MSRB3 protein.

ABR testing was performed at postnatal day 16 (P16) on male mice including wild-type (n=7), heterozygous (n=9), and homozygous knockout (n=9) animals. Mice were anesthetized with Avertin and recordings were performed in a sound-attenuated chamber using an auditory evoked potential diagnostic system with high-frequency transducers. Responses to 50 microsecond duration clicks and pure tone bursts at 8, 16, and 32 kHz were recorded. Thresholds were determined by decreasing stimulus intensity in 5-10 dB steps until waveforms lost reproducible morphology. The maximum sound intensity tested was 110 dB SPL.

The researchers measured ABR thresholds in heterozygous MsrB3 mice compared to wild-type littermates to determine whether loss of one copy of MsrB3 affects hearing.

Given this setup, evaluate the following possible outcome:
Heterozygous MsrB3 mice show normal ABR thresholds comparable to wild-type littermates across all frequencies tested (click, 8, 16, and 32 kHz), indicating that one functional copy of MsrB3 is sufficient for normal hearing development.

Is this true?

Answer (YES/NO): YES